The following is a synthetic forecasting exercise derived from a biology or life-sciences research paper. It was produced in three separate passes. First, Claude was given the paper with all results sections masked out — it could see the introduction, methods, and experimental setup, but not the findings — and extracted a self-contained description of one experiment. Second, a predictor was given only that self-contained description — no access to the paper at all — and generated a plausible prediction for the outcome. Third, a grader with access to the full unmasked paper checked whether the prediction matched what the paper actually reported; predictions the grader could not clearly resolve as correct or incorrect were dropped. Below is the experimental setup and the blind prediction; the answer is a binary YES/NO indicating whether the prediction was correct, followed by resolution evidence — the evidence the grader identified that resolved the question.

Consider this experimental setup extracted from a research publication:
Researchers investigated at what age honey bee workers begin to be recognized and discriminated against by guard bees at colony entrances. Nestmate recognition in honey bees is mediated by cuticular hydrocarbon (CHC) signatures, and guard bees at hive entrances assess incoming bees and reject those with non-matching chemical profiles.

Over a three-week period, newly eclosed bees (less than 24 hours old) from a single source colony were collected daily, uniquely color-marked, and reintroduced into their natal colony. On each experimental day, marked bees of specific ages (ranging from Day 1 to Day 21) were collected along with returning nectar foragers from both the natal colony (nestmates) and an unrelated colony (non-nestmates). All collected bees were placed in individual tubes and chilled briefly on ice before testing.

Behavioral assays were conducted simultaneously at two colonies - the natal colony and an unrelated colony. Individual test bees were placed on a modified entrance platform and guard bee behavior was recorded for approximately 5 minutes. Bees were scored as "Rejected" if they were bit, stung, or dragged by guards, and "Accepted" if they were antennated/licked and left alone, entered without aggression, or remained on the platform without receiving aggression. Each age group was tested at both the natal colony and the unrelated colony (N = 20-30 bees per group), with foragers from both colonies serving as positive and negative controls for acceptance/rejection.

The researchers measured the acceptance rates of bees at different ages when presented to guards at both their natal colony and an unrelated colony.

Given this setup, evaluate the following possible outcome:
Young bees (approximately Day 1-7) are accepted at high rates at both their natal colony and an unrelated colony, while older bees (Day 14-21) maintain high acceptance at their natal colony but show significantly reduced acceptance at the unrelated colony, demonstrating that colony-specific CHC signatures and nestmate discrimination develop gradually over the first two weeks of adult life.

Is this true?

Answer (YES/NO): NO